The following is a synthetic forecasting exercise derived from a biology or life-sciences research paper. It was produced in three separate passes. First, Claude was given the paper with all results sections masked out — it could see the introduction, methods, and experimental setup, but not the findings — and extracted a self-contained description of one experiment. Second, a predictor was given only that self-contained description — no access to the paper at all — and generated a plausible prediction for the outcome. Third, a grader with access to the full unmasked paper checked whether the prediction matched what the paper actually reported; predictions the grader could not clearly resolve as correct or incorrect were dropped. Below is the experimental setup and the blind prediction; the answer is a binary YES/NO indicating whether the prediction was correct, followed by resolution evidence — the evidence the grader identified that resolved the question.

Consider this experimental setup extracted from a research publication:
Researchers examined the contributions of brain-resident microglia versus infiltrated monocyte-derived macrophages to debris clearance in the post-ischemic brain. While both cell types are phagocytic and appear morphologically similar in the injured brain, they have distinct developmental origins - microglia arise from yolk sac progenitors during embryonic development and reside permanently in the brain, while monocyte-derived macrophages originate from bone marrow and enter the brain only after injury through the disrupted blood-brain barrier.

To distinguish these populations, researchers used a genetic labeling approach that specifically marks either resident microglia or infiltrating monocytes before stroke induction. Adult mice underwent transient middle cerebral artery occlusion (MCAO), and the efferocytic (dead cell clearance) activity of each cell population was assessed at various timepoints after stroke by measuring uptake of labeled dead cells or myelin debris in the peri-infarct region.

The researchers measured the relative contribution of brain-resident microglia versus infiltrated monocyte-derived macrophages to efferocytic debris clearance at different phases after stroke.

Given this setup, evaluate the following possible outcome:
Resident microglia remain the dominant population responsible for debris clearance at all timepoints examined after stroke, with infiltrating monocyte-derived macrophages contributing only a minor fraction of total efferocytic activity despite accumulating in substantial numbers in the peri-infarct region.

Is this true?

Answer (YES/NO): NO